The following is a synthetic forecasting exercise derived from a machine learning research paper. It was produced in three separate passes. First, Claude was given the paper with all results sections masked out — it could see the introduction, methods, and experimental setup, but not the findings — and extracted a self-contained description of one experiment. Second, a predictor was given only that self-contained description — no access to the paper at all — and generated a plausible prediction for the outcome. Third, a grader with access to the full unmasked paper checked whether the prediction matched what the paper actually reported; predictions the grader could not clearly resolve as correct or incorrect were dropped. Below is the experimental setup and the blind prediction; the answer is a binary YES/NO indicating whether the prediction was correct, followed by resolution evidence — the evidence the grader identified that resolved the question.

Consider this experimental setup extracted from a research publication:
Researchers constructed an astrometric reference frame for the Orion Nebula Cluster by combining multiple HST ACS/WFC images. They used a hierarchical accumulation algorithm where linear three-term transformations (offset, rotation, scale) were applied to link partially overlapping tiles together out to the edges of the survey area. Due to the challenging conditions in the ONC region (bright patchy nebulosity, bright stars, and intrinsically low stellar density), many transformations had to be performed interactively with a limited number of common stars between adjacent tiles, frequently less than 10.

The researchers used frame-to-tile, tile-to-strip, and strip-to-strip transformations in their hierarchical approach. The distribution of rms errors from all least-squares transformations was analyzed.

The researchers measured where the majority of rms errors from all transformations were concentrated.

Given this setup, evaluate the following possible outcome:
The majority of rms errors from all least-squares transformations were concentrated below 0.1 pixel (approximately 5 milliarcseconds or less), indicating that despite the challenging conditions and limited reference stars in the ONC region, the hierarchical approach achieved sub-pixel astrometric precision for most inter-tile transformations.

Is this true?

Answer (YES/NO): YES